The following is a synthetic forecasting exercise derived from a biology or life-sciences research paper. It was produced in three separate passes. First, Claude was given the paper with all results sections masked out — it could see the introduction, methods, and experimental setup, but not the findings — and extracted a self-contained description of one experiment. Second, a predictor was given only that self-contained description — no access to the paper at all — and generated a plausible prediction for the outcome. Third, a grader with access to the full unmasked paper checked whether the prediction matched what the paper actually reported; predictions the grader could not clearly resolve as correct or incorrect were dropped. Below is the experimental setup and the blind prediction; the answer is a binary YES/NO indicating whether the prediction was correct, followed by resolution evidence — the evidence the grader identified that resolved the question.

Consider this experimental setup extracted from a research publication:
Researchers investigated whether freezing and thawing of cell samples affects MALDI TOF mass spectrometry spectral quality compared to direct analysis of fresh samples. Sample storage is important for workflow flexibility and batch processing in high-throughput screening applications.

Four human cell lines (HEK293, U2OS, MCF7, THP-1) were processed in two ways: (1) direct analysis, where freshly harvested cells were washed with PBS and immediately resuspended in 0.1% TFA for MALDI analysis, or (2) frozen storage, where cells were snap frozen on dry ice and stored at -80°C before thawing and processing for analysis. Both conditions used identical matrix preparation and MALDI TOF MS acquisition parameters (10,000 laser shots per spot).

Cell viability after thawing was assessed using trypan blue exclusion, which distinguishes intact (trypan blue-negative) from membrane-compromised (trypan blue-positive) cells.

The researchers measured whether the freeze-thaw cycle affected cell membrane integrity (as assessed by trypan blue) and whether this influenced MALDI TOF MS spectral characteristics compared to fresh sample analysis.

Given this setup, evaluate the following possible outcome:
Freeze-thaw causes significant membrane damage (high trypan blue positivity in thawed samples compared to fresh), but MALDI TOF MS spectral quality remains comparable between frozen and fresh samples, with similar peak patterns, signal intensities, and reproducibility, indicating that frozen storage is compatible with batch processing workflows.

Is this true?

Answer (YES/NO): NO